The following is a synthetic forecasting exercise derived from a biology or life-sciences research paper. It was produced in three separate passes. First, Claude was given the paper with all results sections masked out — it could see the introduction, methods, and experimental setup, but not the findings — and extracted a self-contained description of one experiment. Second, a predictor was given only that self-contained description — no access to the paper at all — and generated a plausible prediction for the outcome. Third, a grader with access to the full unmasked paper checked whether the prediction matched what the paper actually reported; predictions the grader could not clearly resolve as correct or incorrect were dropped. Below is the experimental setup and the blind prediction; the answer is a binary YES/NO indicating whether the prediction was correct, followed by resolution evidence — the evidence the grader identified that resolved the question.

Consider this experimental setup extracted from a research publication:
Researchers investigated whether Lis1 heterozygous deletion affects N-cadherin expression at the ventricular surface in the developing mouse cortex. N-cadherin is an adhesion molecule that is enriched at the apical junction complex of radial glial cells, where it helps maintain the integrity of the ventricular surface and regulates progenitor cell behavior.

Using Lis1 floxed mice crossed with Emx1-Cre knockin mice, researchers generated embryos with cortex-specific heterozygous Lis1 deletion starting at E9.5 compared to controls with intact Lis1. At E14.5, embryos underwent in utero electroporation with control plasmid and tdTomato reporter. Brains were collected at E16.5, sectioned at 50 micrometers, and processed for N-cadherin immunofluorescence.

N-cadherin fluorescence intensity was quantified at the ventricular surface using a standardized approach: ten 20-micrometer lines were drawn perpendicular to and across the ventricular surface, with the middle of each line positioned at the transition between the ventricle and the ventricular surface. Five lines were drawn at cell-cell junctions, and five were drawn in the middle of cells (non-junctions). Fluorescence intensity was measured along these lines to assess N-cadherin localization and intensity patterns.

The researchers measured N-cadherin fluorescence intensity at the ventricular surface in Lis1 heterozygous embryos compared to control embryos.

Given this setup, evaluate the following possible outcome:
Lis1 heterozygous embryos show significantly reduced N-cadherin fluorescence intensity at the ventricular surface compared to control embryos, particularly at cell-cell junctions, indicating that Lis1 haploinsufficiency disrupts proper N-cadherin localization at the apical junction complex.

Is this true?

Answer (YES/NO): NO